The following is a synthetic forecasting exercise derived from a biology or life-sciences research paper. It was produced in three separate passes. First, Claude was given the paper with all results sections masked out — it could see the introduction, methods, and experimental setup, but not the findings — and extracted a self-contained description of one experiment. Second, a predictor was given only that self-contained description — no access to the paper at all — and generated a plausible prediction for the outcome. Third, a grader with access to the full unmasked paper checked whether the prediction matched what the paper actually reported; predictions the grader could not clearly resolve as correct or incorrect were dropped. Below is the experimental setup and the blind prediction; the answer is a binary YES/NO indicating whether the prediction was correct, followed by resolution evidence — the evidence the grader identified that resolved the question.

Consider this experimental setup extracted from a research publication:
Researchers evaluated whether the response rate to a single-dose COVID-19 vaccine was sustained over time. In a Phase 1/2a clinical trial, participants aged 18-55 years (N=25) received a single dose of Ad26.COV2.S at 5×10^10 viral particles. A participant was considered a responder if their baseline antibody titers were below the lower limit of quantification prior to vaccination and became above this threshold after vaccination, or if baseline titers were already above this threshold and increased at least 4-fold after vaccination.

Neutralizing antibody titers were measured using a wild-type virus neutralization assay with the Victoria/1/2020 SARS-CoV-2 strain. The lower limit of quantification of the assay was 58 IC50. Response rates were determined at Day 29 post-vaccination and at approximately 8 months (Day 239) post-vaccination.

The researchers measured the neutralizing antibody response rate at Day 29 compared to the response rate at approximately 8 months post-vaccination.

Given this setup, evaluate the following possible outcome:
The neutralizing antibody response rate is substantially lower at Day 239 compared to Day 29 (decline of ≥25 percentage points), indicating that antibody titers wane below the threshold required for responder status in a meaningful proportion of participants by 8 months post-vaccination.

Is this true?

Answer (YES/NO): NO